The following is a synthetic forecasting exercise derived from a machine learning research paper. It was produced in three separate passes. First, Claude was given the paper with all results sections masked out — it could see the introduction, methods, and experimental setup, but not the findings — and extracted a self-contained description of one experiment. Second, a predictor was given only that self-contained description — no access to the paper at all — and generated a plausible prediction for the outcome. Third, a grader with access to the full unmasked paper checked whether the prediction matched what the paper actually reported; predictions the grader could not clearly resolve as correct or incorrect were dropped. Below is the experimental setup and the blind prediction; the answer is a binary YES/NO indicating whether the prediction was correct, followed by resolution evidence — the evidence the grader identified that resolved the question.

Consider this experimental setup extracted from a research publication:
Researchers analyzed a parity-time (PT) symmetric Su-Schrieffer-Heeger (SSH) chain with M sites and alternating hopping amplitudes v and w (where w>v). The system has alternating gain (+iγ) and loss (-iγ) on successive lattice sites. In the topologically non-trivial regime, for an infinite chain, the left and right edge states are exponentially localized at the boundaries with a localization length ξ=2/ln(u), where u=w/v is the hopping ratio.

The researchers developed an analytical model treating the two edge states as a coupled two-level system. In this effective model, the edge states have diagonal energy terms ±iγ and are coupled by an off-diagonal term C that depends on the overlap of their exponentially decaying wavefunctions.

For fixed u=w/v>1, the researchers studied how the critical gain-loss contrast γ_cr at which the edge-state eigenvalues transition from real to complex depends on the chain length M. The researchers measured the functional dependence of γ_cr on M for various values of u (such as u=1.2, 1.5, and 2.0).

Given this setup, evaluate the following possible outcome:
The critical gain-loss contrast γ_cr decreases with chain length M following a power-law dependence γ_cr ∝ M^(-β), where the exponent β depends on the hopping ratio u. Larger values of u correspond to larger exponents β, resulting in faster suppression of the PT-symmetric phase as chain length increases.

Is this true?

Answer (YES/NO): NO